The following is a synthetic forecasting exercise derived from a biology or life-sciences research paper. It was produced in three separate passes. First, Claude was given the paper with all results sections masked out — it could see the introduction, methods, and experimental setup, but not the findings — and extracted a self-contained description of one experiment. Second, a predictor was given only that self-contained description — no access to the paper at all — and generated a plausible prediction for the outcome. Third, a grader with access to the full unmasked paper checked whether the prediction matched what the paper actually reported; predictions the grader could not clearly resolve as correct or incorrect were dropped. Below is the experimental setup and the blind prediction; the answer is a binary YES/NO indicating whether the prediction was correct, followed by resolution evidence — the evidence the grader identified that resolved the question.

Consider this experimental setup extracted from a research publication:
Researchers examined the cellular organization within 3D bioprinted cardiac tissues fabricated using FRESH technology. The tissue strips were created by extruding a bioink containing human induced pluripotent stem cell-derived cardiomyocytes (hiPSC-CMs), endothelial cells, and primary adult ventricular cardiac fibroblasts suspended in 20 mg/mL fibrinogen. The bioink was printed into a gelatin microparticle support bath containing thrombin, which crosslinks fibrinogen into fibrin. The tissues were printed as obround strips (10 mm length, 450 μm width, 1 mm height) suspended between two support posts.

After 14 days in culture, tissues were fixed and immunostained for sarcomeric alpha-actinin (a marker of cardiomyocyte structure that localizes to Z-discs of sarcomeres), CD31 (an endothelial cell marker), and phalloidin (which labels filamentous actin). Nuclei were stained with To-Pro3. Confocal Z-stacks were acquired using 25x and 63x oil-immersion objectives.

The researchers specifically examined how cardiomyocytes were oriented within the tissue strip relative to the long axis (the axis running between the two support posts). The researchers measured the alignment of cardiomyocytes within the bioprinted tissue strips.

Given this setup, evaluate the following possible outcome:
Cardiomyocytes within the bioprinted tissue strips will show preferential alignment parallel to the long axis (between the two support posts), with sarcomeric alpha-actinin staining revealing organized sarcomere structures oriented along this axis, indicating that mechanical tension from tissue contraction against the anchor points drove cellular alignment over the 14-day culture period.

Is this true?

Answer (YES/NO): YES